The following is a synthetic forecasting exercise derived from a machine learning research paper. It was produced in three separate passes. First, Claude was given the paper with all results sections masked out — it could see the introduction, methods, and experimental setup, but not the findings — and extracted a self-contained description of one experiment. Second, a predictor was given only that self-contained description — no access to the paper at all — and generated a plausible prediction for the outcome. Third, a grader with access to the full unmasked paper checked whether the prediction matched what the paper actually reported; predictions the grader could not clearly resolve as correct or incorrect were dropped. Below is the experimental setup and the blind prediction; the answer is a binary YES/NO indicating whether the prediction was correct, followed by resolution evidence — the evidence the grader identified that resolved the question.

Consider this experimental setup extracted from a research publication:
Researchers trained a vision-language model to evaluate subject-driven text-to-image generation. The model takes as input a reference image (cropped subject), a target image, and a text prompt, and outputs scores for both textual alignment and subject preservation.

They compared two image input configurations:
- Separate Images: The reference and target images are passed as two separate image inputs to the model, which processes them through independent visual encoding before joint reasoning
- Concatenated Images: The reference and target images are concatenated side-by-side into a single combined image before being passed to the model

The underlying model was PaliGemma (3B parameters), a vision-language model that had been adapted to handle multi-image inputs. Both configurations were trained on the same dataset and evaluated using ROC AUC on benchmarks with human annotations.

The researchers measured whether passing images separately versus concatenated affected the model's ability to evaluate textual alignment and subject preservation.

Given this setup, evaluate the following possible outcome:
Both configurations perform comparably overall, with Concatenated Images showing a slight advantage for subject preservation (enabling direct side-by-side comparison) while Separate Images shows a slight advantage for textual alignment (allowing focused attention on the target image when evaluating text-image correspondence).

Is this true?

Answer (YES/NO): NO